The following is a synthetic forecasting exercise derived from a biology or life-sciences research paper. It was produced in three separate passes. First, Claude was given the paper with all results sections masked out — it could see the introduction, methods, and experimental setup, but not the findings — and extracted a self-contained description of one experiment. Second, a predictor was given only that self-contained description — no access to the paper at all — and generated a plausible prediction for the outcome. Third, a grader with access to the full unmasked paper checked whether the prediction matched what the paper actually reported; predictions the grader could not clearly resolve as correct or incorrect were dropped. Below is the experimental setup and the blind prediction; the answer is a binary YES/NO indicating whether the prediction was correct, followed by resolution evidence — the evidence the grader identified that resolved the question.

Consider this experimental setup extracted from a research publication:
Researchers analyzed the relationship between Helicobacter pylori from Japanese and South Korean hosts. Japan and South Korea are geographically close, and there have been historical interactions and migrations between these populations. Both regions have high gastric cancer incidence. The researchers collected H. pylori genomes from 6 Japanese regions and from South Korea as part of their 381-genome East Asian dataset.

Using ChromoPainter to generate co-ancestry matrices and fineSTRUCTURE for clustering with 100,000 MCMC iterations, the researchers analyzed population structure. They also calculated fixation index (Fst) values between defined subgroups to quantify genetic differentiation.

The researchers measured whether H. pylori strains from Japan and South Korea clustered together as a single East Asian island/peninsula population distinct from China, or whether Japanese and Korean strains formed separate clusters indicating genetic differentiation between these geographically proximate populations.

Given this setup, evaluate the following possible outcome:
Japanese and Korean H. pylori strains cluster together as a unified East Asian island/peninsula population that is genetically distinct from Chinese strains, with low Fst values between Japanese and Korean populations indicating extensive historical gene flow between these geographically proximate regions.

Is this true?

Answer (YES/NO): NO